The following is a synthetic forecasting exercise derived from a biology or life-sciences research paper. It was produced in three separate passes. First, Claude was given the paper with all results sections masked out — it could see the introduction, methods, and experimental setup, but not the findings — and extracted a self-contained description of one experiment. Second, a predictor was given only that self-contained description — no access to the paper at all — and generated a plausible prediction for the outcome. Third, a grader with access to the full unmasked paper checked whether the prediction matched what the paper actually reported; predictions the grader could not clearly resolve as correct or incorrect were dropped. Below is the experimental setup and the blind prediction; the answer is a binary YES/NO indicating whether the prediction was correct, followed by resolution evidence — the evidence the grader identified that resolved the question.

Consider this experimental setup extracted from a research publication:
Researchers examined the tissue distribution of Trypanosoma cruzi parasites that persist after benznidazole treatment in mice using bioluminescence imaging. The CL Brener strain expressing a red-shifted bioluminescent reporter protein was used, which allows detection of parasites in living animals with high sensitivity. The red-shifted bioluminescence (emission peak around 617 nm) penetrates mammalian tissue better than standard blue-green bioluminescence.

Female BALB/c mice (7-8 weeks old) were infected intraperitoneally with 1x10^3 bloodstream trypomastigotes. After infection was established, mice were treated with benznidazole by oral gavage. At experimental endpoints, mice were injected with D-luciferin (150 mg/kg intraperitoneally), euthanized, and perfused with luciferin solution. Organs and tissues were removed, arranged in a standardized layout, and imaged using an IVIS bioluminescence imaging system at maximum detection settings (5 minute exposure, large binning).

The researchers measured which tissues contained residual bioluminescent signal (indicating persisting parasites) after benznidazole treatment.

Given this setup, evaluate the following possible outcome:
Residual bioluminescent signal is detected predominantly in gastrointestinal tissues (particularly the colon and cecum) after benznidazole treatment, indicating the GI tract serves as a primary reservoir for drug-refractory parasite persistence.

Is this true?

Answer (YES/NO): NO